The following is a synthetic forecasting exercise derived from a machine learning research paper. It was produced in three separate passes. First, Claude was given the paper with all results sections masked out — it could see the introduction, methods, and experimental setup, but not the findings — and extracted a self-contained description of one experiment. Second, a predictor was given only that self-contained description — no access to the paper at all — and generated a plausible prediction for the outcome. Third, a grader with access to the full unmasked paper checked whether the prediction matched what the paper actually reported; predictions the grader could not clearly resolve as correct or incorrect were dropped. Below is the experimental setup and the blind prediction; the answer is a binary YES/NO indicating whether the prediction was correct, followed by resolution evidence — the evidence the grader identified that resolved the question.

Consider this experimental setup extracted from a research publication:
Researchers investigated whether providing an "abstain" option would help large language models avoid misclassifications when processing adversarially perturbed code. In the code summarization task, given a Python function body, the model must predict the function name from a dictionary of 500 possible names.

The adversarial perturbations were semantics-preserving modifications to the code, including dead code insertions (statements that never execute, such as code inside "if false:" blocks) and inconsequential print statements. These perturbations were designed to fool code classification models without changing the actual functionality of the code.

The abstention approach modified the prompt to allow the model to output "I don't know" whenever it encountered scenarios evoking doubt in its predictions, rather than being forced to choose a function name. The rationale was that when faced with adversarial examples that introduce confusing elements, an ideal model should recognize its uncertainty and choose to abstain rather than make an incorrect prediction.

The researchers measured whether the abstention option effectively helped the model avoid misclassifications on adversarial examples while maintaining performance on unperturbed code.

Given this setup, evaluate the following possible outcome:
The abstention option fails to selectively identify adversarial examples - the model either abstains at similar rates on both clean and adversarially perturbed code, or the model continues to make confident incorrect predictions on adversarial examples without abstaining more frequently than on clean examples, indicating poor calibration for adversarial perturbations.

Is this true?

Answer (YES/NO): NO